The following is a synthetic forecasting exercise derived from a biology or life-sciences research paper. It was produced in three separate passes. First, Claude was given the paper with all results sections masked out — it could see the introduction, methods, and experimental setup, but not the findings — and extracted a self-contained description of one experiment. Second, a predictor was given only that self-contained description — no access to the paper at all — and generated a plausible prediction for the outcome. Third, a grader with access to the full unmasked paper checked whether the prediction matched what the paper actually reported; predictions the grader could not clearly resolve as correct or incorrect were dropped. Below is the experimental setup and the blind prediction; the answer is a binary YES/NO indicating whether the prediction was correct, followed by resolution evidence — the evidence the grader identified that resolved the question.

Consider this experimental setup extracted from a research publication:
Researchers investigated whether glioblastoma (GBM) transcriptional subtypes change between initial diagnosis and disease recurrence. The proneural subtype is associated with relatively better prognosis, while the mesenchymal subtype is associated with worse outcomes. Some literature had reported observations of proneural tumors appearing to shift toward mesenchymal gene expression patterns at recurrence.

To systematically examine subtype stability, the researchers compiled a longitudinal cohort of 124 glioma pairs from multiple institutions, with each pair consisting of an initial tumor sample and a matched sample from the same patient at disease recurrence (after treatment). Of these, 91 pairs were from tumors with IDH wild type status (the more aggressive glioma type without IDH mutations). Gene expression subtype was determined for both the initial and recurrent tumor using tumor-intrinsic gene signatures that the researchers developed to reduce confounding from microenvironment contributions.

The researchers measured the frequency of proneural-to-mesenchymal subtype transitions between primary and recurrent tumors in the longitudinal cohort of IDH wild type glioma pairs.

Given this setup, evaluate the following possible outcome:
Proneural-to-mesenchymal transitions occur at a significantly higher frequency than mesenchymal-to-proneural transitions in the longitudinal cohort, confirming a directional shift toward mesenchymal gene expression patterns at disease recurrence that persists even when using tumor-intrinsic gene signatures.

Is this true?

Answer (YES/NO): NO